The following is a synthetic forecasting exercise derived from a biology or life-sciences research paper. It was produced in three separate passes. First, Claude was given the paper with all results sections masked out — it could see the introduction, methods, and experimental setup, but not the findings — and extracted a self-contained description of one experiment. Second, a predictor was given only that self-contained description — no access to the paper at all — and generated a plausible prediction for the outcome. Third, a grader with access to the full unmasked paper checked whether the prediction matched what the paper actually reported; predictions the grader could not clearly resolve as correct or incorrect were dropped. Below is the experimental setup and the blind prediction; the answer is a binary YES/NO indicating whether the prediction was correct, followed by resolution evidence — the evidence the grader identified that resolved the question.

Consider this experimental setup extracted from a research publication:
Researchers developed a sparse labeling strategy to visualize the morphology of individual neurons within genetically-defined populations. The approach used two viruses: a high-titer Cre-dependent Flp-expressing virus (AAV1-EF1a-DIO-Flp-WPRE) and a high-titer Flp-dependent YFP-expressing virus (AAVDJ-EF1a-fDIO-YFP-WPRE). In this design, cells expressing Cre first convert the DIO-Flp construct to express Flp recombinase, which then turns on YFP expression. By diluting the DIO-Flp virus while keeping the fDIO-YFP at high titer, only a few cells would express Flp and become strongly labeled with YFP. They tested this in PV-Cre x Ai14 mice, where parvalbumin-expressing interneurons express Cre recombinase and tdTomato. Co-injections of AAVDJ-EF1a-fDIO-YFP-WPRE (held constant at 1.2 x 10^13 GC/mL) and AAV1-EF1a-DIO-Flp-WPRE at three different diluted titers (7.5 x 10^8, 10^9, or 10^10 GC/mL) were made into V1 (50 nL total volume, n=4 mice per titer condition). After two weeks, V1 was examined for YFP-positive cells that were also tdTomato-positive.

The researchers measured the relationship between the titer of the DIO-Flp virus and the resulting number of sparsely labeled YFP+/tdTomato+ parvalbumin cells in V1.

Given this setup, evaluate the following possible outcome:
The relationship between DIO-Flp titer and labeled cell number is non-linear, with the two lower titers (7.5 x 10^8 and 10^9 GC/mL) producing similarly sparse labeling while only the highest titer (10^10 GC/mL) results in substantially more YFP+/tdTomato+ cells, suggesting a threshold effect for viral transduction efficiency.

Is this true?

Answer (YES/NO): NO